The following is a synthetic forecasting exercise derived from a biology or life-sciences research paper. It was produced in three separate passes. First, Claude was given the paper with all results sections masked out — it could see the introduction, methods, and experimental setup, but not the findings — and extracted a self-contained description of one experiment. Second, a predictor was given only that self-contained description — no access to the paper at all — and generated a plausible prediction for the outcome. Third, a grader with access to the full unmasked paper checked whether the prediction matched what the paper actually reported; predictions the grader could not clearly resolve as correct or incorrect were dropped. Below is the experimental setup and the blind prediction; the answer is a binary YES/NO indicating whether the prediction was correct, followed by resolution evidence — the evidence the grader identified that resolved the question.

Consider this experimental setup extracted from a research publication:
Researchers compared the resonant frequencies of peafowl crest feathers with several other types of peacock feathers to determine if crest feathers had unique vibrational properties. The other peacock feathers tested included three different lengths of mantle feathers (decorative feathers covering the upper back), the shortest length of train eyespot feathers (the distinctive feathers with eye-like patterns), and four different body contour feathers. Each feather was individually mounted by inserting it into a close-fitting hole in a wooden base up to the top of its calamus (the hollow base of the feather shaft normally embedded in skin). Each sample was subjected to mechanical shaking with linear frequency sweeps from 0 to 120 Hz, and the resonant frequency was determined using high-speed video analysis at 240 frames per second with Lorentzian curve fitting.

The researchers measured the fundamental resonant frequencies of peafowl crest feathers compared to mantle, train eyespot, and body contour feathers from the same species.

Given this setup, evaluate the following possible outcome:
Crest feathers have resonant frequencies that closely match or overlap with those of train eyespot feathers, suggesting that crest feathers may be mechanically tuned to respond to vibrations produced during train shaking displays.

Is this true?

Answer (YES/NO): NO